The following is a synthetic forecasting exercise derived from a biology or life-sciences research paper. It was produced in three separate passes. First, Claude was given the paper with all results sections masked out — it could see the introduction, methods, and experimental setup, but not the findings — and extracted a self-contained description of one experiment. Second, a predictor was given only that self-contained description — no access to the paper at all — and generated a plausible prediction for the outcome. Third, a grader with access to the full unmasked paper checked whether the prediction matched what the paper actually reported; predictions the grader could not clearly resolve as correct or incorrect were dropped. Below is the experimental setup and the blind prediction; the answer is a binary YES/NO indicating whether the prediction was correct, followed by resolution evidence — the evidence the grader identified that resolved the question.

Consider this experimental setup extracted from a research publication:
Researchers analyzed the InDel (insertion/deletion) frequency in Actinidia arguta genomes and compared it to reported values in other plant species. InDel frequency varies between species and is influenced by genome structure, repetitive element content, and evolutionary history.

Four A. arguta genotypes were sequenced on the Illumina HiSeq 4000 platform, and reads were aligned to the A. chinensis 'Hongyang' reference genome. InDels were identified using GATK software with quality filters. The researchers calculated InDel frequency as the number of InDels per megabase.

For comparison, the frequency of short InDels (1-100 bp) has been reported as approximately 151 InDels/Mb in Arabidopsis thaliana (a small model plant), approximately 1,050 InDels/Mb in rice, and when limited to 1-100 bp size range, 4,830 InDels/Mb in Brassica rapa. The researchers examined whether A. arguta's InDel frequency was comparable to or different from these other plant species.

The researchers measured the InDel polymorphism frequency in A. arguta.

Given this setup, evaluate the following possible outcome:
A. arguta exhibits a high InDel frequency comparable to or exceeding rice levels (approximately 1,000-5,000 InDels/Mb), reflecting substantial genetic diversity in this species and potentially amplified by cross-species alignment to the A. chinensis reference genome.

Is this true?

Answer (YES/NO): NO